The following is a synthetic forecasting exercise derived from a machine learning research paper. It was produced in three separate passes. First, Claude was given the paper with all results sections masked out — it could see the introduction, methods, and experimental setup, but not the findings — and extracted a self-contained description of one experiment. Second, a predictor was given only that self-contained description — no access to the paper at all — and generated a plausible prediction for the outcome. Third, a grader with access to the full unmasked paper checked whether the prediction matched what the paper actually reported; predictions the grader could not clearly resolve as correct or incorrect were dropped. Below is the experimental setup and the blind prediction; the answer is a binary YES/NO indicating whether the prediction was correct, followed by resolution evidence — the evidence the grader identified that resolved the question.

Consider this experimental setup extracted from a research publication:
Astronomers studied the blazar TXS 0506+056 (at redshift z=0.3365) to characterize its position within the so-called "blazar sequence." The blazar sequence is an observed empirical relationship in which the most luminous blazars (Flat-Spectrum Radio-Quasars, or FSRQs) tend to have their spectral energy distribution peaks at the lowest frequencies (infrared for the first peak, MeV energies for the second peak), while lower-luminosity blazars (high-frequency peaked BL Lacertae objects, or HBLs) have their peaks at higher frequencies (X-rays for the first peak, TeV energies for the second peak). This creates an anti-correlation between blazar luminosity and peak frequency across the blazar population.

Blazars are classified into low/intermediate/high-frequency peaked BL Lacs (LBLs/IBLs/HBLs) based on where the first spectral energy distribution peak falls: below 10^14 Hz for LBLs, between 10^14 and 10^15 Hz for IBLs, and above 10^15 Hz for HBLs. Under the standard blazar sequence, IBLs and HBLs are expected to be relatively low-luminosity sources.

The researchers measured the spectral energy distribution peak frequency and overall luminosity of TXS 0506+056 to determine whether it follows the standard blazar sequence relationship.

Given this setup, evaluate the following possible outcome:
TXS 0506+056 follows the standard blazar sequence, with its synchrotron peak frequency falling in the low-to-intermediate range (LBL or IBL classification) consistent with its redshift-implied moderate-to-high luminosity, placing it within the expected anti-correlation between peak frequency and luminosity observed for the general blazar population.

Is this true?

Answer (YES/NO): NO